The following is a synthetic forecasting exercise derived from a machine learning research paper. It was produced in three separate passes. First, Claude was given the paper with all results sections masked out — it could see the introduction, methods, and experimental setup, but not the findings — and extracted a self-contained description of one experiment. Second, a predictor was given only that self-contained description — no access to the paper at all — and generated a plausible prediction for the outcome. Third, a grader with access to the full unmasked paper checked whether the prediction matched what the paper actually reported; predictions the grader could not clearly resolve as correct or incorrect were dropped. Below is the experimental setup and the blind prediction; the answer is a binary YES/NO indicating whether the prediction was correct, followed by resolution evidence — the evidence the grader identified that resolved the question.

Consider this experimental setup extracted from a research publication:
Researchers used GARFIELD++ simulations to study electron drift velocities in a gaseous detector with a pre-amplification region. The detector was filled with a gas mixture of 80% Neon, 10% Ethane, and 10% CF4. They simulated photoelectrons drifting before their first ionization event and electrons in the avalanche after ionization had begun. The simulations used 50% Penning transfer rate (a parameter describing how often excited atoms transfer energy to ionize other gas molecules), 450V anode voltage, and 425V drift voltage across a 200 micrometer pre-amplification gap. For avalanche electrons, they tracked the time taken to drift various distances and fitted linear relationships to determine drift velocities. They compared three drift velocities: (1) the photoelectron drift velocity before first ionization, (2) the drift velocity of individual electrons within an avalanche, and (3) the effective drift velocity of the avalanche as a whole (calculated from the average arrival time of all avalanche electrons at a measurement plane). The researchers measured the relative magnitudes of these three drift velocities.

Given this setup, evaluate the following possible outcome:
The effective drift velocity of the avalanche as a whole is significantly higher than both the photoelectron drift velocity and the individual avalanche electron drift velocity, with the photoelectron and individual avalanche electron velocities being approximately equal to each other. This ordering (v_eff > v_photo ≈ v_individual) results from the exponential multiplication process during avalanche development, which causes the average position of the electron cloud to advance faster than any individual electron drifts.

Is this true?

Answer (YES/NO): NO